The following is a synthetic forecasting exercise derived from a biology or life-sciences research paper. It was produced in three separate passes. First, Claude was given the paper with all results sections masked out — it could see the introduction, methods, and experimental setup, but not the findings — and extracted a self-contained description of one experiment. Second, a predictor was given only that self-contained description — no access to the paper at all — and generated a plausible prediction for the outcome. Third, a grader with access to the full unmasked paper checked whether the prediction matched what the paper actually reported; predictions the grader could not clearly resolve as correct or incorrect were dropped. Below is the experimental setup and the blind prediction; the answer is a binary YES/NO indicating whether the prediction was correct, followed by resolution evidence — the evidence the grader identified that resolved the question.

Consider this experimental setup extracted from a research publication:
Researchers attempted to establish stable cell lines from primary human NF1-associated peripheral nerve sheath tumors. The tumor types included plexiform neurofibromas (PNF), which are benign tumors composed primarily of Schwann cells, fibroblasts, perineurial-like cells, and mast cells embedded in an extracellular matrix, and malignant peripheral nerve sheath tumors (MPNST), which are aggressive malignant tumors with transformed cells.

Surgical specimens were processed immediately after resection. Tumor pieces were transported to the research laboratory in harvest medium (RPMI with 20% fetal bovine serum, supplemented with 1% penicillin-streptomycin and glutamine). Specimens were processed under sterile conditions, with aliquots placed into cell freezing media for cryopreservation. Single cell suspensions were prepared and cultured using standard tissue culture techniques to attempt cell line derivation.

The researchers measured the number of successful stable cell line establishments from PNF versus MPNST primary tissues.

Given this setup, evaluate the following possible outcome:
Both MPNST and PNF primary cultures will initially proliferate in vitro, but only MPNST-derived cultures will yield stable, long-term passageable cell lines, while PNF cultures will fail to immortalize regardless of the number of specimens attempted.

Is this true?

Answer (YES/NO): NO